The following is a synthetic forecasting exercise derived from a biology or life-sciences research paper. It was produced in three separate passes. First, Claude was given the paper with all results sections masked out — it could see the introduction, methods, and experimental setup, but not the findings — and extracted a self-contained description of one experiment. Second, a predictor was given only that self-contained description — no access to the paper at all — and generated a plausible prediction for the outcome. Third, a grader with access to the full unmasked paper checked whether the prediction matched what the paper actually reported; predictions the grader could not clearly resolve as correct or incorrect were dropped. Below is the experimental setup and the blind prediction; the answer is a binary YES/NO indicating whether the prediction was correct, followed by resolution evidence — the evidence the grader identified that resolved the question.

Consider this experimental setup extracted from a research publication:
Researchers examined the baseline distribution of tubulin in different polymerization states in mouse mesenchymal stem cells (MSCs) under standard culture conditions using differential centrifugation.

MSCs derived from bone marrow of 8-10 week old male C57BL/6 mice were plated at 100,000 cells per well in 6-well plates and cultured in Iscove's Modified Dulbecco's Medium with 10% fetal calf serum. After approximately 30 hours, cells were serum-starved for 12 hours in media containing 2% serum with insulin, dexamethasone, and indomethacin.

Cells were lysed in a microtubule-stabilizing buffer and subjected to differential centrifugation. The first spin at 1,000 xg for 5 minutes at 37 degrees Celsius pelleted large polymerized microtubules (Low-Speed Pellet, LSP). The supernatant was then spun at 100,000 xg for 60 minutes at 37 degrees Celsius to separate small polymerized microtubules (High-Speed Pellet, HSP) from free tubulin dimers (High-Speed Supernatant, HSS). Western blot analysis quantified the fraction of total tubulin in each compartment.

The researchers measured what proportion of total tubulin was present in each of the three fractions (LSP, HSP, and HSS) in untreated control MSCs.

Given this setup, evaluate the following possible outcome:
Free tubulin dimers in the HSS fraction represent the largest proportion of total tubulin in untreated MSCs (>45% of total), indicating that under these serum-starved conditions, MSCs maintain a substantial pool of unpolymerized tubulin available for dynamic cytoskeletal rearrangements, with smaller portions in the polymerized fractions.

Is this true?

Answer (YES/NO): YES